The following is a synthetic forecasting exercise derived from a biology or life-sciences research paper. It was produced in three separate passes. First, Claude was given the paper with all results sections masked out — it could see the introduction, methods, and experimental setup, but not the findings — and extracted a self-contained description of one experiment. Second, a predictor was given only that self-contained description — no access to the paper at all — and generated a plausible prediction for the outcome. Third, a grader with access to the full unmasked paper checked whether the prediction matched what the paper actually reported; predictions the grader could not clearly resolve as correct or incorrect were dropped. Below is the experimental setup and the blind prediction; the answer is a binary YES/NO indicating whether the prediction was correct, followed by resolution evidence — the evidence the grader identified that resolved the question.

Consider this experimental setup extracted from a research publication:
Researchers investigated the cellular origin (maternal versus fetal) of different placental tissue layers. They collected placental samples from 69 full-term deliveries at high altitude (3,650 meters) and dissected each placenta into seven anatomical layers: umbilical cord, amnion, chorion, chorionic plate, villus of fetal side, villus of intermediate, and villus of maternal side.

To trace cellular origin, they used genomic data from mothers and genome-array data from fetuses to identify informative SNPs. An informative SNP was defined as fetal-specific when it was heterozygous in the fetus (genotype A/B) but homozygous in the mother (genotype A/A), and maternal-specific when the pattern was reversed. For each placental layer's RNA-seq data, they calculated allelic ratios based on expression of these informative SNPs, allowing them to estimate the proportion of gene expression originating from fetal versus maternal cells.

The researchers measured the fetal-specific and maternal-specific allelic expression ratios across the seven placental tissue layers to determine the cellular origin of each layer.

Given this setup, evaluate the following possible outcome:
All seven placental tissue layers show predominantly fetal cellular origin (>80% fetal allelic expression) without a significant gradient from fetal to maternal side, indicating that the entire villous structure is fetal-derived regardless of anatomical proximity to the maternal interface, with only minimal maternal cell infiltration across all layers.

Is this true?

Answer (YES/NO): NO